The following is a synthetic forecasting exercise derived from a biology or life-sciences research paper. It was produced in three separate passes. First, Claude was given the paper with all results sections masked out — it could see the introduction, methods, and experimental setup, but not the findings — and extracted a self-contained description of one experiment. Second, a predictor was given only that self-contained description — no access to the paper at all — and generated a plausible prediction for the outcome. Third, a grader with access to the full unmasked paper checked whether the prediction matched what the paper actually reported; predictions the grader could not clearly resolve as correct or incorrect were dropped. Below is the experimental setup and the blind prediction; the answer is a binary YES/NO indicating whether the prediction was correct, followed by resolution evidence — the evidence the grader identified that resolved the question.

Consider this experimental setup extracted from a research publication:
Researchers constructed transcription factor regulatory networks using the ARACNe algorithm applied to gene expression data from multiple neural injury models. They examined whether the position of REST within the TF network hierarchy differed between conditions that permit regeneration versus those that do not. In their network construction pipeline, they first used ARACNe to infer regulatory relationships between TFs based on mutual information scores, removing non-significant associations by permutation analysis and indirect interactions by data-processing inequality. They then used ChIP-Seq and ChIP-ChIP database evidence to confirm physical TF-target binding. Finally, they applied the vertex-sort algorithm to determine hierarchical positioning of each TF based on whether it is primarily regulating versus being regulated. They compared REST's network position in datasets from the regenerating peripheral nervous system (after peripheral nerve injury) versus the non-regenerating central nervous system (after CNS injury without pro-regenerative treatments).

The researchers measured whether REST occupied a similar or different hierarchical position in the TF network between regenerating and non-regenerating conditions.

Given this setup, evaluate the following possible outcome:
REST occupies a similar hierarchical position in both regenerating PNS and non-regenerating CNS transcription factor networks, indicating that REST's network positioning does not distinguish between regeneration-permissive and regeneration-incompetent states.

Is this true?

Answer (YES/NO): NO